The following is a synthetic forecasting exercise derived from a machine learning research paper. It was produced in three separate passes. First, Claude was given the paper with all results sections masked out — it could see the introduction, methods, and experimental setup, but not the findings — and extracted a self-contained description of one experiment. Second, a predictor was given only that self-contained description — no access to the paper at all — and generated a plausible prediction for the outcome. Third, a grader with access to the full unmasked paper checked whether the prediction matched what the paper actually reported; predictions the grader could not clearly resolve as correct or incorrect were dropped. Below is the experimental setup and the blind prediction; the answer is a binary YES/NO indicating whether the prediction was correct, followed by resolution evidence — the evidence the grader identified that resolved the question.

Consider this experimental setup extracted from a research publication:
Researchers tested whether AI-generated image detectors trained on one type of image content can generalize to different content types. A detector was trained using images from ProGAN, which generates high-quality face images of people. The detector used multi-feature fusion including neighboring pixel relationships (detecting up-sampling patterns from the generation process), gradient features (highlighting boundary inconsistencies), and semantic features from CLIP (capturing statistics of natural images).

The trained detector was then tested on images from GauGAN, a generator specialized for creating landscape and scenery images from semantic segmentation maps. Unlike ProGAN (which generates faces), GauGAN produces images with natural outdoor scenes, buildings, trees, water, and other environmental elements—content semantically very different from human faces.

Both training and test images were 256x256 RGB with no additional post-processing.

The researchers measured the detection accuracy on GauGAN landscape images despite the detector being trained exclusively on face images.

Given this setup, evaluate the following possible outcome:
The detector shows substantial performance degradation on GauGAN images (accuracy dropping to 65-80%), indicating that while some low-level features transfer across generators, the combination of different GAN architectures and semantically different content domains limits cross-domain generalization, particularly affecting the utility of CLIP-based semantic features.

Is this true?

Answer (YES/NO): NO